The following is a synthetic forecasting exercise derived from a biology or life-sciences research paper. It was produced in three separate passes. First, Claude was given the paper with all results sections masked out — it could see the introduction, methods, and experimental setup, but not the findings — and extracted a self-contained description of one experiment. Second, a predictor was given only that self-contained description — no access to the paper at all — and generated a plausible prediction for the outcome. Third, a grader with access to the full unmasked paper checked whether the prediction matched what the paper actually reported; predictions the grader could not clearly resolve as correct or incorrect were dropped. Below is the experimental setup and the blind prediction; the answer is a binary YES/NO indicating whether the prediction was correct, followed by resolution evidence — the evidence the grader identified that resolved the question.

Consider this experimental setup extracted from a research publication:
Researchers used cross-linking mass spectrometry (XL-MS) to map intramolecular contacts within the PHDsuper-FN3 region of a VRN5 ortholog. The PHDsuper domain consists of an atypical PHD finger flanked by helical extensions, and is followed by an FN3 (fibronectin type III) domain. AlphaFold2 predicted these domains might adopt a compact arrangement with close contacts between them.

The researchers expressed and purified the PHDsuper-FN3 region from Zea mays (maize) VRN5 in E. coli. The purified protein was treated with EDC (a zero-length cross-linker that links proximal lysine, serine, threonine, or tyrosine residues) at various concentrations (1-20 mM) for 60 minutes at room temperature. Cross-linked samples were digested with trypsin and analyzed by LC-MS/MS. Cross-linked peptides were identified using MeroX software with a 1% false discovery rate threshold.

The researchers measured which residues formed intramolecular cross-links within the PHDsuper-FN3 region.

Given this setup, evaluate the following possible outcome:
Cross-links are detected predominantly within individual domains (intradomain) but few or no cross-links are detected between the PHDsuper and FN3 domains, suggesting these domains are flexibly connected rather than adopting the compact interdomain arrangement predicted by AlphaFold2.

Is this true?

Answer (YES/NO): NO